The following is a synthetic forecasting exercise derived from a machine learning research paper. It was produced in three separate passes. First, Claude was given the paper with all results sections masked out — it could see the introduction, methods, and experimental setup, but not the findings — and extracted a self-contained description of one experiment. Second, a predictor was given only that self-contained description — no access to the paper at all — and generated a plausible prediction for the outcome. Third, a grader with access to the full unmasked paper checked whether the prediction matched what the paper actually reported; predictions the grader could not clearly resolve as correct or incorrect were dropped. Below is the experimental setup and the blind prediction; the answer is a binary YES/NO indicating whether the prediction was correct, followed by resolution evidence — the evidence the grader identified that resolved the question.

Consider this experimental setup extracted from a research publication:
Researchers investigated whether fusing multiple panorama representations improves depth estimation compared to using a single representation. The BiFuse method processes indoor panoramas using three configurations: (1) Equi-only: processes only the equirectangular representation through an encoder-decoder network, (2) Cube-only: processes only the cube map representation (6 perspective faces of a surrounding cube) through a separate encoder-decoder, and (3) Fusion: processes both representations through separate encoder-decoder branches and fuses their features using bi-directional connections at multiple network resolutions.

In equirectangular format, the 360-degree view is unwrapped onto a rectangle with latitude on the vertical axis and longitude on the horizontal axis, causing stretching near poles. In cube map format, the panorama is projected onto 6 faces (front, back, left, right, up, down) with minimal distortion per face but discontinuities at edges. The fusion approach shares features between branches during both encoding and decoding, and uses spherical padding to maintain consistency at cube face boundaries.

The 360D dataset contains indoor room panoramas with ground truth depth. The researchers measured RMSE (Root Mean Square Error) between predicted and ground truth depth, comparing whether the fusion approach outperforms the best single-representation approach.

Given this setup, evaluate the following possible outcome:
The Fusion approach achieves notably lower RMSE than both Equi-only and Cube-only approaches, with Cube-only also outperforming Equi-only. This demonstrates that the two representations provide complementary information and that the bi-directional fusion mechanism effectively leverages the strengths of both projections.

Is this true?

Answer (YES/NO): NO